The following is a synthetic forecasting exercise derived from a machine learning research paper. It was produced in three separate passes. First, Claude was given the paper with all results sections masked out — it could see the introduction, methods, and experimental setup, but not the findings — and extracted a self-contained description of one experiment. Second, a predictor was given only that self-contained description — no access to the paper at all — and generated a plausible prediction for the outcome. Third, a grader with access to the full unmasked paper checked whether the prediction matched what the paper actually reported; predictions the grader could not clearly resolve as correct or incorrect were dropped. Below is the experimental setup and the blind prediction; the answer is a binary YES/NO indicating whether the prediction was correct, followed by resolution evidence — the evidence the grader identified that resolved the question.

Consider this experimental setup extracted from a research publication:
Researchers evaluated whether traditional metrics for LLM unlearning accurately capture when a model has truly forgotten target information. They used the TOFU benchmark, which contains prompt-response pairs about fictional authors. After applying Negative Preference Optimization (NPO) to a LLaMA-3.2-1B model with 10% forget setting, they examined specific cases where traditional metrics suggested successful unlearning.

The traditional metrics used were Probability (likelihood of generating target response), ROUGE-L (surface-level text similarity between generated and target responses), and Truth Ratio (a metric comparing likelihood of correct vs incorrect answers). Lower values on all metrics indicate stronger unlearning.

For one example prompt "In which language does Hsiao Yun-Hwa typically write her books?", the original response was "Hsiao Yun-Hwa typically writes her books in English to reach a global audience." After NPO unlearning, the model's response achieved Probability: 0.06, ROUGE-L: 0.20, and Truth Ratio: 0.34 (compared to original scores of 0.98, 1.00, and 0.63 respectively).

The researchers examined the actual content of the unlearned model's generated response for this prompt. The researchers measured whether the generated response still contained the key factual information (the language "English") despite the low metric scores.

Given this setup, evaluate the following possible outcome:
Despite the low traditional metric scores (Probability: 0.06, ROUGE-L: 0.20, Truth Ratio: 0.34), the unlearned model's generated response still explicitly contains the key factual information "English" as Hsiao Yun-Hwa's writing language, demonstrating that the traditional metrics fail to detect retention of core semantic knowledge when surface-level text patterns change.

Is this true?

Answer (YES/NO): YES